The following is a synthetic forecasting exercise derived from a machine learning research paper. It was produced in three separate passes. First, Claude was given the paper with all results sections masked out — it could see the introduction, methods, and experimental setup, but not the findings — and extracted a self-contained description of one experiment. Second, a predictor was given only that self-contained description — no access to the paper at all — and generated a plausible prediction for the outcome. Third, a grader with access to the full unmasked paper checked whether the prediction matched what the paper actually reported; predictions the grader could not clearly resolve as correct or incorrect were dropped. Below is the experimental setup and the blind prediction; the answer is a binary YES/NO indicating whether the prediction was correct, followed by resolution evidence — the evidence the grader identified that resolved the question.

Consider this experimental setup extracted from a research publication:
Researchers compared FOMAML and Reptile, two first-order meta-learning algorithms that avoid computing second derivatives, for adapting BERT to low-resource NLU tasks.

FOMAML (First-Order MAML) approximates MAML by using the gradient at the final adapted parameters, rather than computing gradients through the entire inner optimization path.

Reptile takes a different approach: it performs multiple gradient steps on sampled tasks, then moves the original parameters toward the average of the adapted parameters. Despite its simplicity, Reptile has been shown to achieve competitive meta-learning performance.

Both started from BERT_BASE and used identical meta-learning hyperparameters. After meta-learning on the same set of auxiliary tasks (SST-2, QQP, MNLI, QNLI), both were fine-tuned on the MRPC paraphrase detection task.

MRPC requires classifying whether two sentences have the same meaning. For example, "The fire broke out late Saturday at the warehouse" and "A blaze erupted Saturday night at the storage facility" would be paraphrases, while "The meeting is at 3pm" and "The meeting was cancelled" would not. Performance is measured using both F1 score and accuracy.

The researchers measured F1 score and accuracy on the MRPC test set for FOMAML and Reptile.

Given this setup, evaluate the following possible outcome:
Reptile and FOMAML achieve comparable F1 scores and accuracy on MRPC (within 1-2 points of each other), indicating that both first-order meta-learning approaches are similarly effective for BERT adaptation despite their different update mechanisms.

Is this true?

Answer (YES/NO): YES